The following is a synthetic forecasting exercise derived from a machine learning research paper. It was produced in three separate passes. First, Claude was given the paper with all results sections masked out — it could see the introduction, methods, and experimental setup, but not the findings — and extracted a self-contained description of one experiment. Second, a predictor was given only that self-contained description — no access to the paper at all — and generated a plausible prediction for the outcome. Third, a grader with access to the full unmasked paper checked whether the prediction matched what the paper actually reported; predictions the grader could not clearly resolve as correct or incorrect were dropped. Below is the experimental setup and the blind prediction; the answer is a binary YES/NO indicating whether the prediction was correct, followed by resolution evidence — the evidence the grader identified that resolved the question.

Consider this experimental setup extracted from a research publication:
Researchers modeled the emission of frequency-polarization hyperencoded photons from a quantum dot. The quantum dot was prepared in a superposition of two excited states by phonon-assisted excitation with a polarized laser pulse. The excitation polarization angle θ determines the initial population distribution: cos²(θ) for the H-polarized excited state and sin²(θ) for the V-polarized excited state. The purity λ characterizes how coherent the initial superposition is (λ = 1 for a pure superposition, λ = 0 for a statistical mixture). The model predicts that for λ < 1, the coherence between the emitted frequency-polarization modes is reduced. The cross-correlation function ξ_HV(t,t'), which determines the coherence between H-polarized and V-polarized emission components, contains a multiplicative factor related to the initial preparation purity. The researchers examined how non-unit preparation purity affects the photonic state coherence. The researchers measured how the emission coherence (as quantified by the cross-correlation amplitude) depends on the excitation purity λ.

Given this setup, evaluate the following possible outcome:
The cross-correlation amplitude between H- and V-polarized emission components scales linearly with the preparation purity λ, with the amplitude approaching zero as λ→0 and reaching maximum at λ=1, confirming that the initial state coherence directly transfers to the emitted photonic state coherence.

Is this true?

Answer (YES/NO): YES